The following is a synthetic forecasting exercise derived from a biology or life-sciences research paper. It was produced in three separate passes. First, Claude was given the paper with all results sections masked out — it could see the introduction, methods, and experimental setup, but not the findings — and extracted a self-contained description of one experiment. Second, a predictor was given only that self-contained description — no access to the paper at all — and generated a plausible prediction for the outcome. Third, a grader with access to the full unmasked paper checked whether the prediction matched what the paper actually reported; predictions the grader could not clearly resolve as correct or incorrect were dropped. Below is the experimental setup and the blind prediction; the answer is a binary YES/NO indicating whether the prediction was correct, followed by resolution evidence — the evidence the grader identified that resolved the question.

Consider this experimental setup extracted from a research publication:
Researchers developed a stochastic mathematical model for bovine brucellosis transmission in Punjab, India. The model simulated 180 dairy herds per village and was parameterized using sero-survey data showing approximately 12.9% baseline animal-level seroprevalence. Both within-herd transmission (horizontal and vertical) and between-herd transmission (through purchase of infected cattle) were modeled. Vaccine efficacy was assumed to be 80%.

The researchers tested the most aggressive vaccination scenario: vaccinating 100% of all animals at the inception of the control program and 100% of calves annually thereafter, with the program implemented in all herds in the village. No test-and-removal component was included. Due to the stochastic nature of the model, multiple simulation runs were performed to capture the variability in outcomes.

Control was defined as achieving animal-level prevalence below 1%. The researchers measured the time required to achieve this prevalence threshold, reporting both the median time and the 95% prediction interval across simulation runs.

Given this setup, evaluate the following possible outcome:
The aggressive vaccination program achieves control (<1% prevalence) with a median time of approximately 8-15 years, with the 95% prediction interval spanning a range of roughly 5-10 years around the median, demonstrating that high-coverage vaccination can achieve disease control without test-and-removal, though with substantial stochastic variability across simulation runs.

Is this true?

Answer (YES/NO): YES